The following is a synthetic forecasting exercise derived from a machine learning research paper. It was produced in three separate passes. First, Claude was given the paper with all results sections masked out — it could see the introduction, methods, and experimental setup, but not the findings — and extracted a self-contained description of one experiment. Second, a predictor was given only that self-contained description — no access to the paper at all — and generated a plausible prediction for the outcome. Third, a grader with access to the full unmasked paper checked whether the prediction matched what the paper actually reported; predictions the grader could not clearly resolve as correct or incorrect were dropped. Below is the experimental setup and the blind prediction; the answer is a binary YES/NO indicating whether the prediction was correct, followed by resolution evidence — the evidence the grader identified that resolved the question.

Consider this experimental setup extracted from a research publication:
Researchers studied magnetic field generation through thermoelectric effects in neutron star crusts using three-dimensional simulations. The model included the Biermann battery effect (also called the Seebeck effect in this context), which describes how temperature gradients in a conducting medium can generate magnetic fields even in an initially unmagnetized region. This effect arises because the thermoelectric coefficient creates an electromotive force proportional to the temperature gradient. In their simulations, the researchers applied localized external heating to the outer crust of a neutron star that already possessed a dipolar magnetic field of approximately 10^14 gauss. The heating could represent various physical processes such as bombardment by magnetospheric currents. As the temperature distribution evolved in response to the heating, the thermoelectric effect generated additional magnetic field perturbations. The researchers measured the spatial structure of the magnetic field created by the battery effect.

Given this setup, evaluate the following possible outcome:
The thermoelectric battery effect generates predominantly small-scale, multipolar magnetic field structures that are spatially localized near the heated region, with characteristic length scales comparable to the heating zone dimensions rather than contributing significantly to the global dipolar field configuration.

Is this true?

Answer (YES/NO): YES